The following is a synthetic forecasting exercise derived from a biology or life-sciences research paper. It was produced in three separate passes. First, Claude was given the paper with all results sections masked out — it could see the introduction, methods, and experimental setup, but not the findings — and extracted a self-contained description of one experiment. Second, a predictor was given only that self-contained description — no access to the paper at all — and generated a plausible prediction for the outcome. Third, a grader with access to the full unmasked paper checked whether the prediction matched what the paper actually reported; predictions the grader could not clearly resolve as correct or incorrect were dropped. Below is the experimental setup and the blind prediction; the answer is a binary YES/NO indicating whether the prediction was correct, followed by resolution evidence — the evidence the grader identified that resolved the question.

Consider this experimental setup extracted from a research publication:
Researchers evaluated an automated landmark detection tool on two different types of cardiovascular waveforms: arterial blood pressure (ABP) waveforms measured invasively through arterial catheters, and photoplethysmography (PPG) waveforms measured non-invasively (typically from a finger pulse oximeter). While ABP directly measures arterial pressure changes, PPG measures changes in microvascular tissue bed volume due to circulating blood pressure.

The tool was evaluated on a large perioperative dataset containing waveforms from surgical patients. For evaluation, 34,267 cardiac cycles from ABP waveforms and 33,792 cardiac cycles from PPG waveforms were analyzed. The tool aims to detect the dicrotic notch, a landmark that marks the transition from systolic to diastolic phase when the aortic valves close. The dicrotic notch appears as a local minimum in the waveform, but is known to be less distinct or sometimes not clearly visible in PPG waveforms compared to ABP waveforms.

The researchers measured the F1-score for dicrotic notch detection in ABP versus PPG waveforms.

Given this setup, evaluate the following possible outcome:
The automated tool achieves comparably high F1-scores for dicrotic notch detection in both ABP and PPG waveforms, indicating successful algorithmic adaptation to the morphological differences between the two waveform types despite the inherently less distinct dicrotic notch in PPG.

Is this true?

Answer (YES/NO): YES